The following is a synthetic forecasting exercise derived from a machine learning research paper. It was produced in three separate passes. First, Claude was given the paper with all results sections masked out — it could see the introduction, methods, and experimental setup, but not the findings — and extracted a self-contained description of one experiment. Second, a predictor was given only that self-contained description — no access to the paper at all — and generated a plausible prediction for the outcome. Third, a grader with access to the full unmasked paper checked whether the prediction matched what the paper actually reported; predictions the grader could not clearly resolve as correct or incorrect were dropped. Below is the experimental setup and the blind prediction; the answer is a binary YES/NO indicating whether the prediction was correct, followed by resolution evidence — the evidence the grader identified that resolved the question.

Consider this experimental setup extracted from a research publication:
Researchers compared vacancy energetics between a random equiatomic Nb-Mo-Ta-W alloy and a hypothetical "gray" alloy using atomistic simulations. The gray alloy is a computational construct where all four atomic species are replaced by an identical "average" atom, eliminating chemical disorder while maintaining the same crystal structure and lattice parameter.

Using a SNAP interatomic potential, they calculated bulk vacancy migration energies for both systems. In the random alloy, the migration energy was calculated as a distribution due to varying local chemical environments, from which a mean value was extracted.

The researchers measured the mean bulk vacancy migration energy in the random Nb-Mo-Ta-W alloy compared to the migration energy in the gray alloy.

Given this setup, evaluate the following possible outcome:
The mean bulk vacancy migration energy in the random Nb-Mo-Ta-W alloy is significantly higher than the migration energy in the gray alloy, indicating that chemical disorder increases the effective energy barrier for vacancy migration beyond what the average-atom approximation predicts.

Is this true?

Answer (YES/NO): YES